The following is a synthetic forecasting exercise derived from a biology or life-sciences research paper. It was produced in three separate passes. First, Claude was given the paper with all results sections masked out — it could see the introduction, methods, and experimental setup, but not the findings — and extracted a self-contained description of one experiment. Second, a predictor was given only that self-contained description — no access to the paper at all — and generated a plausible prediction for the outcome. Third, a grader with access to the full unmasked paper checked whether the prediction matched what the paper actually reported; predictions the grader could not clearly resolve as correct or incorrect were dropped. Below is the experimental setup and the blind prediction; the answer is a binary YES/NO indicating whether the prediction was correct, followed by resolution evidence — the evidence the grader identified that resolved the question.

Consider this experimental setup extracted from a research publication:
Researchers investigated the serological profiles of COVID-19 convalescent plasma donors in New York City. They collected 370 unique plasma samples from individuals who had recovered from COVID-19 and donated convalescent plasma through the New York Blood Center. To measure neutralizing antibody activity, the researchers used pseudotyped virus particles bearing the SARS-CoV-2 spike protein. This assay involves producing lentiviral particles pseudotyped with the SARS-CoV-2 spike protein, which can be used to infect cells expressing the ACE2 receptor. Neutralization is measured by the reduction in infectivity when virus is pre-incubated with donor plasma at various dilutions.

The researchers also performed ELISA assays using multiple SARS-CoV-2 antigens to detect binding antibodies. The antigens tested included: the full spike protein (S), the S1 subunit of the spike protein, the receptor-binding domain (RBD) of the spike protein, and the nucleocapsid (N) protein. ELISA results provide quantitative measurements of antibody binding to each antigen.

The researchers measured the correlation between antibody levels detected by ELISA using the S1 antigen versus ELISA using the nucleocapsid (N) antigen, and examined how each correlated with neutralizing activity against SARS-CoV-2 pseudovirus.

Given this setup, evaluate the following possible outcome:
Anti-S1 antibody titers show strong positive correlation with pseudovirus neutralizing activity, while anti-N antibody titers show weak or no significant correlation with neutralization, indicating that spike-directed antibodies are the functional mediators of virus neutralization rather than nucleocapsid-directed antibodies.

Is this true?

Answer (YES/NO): NO